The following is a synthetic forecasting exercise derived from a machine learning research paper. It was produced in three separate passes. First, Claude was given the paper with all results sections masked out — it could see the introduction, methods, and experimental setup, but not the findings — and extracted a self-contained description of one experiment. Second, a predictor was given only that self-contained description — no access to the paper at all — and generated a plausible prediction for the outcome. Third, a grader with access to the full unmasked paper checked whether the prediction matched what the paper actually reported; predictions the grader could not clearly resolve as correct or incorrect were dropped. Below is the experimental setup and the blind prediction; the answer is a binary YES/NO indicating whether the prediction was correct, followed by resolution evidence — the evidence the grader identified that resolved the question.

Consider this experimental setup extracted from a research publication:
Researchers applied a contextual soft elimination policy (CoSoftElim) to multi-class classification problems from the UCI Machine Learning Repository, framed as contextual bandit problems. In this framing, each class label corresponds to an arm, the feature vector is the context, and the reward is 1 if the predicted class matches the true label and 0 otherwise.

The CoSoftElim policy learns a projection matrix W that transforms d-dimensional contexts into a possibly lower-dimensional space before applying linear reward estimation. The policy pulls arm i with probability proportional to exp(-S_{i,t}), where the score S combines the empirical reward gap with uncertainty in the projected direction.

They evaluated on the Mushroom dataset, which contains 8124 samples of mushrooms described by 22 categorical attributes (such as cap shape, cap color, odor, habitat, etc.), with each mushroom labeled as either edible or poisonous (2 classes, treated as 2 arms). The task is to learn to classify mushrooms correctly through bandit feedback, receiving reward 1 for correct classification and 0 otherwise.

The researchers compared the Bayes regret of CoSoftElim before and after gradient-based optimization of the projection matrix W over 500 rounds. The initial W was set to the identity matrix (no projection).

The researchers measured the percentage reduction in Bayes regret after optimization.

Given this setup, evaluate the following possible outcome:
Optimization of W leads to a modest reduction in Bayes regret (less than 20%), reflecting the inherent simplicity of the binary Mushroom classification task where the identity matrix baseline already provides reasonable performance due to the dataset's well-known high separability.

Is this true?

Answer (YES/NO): NO